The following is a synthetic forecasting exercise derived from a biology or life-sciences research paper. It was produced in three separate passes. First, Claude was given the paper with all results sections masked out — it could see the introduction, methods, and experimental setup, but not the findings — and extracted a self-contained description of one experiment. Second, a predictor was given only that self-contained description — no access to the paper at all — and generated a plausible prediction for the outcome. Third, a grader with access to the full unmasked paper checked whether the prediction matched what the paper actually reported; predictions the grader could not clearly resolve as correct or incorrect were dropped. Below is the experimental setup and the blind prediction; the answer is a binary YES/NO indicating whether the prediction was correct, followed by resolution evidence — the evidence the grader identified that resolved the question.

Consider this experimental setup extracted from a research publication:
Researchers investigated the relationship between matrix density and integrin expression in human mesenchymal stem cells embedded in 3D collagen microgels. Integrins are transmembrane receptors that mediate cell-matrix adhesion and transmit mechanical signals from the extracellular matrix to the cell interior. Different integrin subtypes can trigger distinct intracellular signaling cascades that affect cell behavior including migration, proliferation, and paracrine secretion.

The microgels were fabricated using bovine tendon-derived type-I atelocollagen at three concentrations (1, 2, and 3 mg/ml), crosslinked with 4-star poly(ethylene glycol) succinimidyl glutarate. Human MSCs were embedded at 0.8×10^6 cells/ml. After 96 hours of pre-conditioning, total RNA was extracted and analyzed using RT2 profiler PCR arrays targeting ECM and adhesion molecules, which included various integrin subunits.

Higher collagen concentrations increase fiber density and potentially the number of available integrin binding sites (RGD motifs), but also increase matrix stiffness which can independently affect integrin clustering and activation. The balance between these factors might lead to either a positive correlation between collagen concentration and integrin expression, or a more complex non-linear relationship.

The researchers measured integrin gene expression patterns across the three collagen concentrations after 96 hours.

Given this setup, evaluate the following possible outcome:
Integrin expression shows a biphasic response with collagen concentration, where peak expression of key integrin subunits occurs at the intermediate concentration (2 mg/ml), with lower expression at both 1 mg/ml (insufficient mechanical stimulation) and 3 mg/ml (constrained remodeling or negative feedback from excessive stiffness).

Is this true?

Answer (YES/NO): YES